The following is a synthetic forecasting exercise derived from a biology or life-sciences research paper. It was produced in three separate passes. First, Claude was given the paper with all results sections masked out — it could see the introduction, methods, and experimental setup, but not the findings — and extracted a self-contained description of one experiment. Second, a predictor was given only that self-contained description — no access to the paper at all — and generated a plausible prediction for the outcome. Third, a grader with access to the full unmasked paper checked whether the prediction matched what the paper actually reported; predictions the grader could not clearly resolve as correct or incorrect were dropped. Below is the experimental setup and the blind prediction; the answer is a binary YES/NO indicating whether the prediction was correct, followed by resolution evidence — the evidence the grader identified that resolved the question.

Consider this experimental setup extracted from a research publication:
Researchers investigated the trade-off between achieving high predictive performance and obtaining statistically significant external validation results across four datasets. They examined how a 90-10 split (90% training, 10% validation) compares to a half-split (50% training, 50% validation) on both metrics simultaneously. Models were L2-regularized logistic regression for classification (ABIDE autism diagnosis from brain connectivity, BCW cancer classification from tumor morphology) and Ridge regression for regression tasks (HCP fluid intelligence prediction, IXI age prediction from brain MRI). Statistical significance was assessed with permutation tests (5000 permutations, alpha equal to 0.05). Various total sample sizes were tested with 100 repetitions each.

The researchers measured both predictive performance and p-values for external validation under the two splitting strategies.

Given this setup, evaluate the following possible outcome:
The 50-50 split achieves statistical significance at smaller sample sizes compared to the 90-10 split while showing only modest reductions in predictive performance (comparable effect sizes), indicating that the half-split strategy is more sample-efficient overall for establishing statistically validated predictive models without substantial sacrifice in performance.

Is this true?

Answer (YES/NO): NO